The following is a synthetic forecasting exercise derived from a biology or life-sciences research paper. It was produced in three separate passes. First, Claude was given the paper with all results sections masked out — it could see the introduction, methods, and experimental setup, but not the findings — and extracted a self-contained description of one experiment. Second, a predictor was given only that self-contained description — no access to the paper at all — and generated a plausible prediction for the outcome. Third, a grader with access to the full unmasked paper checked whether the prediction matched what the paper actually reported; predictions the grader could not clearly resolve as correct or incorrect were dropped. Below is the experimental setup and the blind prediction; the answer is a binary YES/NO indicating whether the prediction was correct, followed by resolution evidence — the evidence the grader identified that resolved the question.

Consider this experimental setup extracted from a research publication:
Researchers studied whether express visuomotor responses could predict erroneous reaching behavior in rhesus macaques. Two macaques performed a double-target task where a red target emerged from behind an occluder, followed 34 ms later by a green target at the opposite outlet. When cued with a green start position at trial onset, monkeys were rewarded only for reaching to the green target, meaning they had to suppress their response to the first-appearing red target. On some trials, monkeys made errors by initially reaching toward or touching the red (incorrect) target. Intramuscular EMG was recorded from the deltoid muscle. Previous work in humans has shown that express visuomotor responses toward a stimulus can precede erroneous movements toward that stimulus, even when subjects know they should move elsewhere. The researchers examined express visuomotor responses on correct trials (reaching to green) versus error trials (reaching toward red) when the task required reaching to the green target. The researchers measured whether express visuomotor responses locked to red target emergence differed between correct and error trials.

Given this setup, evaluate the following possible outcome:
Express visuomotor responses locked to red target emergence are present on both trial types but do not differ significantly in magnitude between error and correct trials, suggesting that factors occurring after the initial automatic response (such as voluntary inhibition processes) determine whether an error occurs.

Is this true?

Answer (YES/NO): NO